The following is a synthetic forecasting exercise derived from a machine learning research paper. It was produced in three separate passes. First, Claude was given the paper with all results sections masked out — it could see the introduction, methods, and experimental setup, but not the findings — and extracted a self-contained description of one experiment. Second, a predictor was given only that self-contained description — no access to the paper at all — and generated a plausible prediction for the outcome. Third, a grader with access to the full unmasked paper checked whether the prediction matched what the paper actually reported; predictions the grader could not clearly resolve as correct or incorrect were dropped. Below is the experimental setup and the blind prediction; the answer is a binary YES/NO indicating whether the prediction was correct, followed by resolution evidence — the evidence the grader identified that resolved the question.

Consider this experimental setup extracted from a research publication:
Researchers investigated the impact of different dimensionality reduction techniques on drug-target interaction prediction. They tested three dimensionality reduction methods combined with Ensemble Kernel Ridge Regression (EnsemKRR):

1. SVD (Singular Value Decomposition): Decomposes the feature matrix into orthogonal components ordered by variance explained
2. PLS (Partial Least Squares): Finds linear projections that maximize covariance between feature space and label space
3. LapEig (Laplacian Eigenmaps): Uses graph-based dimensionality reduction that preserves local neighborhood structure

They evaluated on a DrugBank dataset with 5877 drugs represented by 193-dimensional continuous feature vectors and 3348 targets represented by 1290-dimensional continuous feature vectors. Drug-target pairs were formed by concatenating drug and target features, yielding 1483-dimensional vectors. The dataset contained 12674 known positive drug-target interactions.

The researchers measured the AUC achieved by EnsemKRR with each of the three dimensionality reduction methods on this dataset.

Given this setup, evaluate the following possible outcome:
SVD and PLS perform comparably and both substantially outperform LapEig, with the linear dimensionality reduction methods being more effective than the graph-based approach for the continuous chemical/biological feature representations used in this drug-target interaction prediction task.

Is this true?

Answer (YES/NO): NO